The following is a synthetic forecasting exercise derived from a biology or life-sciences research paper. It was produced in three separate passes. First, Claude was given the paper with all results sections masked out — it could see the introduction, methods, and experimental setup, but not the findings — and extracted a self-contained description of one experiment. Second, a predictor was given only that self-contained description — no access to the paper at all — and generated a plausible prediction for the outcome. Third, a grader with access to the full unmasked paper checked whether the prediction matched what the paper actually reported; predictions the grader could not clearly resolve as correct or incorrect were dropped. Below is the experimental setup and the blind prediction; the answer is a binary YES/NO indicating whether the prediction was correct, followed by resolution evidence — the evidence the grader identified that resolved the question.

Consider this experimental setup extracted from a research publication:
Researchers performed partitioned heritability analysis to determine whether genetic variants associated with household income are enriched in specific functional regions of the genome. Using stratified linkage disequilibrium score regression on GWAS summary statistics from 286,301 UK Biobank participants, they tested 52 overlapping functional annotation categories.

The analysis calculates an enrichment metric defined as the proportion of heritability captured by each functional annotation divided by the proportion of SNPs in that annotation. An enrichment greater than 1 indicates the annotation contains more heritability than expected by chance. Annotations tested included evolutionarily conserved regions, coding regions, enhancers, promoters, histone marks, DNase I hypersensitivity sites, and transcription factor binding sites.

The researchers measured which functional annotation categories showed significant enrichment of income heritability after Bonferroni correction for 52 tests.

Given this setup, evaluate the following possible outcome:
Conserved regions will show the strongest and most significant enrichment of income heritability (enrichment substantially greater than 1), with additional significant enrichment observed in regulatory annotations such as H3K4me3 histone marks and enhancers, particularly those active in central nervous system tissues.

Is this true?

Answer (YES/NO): NO